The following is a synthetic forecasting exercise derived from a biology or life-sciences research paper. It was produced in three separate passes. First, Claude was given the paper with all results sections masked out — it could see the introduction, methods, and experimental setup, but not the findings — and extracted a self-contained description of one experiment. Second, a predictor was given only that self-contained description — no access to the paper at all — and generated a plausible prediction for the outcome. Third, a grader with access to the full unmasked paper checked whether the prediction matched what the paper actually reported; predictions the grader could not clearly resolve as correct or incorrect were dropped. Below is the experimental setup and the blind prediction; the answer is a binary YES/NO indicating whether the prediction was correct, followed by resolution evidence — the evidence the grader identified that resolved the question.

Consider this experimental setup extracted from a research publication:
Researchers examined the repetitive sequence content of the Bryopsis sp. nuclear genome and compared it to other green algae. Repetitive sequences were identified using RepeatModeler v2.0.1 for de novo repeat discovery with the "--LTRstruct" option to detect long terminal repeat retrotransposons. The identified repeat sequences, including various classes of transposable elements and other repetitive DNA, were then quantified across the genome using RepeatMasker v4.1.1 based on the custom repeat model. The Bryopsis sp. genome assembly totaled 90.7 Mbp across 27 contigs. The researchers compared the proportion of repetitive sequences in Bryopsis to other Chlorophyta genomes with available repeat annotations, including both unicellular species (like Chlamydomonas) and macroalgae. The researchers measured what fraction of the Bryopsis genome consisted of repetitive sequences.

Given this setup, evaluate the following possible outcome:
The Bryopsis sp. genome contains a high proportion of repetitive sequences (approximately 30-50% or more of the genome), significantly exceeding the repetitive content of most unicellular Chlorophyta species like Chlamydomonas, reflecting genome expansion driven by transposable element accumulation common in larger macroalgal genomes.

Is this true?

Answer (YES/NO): NO